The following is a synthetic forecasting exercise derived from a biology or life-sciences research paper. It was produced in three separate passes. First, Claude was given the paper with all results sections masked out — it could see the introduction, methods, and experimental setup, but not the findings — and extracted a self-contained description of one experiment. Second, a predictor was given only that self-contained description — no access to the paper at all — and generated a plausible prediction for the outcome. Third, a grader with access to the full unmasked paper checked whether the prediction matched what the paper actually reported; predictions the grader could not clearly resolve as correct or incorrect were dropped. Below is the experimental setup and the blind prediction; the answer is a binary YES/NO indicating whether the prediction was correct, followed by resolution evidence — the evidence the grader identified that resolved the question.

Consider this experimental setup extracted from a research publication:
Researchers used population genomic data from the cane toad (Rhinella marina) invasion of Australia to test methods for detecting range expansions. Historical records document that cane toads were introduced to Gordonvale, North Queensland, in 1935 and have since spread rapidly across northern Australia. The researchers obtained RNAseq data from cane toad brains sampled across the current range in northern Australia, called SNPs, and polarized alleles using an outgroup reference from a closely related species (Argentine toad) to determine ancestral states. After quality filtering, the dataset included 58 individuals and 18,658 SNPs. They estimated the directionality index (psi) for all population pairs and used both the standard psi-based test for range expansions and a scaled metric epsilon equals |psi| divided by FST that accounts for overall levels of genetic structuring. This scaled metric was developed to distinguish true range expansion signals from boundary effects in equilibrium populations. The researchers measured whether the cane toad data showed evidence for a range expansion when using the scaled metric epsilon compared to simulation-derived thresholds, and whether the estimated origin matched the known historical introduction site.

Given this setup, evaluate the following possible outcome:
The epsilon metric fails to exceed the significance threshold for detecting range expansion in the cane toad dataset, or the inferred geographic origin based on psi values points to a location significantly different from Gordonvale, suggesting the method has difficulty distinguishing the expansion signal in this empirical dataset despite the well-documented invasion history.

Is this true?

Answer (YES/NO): NO